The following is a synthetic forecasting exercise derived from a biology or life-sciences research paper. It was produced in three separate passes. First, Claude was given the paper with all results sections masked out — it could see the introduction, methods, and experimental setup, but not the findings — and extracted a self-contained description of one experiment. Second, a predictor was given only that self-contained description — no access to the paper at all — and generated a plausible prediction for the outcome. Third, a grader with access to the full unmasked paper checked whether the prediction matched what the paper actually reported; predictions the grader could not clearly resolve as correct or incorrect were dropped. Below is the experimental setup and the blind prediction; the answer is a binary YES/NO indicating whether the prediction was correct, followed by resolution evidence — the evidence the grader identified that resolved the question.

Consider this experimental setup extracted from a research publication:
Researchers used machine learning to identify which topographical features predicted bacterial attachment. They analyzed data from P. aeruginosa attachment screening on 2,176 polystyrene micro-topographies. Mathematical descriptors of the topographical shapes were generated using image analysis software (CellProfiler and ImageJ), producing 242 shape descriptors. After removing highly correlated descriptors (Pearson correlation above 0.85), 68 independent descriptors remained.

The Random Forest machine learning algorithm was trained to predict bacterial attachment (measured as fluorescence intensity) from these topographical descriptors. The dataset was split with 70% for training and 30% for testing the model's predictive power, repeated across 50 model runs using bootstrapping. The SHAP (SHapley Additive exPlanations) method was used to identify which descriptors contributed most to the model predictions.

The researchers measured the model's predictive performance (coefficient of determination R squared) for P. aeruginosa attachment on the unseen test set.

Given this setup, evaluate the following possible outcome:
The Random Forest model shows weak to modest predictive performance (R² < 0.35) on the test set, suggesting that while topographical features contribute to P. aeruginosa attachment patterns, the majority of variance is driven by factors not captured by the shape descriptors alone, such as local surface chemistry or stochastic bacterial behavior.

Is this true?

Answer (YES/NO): NO